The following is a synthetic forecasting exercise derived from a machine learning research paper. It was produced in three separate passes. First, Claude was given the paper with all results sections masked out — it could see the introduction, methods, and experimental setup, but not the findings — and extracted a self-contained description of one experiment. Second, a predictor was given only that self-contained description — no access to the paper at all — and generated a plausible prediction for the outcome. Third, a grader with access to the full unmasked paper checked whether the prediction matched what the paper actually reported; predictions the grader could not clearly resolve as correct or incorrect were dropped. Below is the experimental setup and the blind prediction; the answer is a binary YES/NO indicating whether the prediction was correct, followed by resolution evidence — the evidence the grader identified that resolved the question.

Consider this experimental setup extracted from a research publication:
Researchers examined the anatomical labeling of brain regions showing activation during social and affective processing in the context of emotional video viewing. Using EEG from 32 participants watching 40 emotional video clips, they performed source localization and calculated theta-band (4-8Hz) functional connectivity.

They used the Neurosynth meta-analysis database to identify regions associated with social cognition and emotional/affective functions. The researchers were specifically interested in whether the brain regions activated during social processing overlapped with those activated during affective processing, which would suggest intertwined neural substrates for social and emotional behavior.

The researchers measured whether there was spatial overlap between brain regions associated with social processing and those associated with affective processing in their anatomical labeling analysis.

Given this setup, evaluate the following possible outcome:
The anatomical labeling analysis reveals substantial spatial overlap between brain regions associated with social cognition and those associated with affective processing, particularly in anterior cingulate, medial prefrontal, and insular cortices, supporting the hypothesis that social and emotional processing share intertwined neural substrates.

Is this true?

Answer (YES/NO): NO